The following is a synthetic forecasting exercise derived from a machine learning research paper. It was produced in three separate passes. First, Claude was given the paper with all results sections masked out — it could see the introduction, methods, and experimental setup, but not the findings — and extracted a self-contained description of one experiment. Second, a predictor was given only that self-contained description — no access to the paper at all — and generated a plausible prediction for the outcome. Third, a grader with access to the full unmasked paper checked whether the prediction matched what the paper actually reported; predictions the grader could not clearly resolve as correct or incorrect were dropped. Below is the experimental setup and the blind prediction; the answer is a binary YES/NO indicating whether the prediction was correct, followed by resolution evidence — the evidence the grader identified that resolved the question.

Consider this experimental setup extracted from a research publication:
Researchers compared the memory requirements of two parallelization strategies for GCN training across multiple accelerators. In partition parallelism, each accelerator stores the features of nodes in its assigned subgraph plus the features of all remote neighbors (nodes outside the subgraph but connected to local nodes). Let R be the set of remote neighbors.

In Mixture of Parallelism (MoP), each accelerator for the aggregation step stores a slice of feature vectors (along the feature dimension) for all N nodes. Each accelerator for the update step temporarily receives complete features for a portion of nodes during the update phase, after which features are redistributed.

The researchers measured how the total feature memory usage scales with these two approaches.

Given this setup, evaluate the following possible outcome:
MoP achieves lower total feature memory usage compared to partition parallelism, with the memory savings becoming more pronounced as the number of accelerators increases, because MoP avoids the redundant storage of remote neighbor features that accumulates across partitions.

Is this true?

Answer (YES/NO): YES